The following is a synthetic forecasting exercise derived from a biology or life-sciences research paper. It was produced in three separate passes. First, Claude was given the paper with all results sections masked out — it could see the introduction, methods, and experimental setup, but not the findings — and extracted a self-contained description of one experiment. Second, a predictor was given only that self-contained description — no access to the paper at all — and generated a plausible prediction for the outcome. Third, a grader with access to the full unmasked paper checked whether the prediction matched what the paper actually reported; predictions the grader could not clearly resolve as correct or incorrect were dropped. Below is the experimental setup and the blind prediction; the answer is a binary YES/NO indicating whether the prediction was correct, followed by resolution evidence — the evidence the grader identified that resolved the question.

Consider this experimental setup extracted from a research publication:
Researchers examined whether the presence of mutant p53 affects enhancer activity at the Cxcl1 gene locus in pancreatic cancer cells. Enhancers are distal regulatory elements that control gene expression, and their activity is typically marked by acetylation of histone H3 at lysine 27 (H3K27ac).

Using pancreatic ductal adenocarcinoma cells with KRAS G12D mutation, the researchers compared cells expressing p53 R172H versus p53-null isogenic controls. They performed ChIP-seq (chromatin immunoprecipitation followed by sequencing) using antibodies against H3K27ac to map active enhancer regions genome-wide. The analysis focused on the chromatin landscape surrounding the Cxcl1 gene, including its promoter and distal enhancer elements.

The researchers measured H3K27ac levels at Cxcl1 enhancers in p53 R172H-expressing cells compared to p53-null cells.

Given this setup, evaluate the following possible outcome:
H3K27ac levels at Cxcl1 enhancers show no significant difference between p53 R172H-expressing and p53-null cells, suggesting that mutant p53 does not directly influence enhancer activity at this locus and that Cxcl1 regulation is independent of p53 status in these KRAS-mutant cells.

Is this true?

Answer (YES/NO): NO